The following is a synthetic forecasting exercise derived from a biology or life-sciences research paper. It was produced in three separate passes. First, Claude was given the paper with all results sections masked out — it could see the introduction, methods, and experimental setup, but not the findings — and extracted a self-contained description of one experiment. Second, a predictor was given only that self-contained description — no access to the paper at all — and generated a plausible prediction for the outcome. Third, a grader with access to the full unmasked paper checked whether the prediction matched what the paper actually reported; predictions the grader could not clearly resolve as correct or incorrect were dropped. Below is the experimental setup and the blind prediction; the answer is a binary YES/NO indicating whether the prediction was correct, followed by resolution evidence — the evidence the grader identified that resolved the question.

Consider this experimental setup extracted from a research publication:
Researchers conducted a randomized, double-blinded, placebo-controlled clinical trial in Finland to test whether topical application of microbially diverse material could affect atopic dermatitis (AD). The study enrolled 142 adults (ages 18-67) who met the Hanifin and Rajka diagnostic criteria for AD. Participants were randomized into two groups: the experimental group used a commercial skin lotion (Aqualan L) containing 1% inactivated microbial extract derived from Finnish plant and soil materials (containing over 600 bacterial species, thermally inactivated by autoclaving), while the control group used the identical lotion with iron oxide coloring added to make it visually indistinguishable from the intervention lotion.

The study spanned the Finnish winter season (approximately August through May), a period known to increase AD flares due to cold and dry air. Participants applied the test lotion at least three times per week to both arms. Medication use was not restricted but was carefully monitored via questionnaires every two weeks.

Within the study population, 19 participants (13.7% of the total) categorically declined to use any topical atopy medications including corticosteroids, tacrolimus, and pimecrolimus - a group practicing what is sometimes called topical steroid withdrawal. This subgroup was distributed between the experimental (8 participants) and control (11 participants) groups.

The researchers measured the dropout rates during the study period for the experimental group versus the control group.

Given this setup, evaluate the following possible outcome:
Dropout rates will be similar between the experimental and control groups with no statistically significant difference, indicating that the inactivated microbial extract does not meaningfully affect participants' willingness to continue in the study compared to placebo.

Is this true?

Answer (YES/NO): YES